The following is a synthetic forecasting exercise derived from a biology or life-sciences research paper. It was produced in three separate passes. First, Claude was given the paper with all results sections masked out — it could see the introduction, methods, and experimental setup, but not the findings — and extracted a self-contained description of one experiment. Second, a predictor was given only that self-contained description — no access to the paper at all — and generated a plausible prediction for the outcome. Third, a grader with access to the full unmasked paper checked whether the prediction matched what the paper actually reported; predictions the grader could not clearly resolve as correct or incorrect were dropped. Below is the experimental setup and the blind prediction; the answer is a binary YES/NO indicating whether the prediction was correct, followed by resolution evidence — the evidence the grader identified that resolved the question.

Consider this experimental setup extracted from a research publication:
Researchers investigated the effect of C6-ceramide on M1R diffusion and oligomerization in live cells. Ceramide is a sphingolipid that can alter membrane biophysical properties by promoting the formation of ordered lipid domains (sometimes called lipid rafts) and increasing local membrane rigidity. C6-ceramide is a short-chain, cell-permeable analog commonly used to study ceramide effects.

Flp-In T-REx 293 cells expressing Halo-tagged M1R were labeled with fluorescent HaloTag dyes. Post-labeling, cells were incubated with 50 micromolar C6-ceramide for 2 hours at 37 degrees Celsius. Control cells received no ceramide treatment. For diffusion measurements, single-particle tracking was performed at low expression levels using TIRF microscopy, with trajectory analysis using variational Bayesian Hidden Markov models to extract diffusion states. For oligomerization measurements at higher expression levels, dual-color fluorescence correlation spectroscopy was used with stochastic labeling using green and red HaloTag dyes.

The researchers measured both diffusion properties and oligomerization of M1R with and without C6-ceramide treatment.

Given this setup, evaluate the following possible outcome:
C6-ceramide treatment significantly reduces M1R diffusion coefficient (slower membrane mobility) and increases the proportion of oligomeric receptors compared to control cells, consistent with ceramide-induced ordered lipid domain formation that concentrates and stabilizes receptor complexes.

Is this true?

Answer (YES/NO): NO